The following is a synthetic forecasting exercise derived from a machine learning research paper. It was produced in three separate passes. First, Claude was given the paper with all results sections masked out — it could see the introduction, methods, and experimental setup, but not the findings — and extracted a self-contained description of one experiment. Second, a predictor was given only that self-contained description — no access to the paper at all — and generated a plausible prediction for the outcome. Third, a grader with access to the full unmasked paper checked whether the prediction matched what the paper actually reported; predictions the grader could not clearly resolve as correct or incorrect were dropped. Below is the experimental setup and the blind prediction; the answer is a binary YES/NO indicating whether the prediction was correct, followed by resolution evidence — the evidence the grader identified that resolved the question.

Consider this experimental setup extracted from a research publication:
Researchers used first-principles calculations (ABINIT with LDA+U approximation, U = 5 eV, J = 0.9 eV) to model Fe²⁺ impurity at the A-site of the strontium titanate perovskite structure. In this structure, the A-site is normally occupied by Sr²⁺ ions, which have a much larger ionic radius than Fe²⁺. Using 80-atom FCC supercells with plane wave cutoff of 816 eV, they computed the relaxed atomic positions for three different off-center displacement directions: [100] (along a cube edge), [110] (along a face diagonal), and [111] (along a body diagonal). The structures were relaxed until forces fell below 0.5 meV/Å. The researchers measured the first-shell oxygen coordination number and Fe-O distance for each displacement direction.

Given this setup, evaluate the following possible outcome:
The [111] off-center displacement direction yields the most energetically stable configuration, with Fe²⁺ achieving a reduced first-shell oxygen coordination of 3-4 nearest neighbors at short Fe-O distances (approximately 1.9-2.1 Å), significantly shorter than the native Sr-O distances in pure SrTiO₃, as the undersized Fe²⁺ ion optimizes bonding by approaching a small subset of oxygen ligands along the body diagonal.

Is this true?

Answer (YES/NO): NO